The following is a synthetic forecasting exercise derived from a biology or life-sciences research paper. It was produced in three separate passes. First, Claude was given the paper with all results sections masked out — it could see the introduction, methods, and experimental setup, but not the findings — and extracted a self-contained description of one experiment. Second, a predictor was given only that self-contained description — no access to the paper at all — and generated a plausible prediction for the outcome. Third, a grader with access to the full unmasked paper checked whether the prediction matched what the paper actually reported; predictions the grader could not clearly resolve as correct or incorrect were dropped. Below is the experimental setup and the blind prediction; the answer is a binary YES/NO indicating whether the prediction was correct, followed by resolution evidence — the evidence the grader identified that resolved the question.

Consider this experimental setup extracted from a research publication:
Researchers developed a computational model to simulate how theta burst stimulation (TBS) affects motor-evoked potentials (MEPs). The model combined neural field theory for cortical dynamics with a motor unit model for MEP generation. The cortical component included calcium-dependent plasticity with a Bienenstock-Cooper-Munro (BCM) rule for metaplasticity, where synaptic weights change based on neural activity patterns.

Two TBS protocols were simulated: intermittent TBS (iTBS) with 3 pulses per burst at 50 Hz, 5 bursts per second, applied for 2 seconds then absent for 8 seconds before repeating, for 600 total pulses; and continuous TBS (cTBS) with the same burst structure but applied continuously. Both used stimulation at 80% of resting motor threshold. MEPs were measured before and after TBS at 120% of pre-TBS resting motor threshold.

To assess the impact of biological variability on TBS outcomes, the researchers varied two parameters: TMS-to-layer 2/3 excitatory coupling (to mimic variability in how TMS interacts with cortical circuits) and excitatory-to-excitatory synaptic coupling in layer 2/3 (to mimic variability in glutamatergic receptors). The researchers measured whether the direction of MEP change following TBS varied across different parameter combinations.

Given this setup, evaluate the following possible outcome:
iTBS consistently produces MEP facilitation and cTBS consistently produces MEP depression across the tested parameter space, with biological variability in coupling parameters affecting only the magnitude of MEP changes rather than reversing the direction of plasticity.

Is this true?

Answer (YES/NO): NO